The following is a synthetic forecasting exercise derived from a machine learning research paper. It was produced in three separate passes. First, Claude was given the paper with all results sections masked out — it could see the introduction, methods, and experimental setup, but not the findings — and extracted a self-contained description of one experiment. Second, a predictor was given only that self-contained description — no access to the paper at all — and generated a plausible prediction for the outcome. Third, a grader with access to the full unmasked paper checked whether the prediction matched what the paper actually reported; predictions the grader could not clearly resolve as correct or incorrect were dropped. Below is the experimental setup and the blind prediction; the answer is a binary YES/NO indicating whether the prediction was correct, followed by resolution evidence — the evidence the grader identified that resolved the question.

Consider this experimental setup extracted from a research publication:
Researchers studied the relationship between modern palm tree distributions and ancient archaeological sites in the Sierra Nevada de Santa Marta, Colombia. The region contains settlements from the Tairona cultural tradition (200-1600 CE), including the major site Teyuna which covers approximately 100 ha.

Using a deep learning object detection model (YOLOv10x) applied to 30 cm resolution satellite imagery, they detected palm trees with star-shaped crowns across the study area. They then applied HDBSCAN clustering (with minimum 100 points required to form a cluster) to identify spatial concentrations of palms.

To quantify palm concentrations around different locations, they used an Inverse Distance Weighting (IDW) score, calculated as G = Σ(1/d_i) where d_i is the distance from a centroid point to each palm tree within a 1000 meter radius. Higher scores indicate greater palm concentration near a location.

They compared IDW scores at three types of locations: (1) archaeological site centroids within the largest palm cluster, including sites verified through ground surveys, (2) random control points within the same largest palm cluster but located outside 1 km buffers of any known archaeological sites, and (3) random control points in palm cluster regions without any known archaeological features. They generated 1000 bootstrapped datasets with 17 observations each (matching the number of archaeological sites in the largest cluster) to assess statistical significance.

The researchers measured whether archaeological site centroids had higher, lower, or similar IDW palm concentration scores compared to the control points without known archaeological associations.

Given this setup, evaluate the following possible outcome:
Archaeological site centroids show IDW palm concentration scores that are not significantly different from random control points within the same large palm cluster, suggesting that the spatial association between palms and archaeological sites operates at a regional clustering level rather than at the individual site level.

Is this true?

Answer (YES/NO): YES